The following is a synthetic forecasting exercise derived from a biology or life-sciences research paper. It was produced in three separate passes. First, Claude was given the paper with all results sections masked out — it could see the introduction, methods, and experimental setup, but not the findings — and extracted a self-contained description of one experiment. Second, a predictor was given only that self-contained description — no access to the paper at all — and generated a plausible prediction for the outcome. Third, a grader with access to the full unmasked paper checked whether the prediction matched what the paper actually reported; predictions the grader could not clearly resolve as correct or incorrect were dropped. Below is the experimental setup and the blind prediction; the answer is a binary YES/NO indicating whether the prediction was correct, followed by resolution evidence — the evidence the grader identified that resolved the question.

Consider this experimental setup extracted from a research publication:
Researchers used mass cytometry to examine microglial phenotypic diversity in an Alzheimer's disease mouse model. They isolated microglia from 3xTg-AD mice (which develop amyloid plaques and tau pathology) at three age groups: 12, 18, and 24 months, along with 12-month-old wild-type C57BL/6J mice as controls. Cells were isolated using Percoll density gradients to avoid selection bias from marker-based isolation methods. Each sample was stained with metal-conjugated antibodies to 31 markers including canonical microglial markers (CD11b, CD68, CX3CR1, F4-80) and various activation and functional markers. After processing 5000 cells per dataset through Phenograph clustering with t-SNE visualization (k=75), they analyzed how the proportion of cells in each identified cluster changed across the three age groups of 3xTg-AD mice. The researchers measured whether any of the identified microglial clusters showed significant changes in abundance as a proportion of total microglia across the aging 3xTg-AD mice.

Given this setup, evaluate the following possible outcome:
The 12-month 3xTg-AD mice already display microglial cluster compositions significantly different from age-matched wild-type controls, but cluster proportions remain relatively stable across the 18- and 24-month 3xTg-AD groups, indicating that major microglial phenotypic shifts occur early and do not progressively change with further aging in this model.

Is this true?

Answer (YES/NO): NO